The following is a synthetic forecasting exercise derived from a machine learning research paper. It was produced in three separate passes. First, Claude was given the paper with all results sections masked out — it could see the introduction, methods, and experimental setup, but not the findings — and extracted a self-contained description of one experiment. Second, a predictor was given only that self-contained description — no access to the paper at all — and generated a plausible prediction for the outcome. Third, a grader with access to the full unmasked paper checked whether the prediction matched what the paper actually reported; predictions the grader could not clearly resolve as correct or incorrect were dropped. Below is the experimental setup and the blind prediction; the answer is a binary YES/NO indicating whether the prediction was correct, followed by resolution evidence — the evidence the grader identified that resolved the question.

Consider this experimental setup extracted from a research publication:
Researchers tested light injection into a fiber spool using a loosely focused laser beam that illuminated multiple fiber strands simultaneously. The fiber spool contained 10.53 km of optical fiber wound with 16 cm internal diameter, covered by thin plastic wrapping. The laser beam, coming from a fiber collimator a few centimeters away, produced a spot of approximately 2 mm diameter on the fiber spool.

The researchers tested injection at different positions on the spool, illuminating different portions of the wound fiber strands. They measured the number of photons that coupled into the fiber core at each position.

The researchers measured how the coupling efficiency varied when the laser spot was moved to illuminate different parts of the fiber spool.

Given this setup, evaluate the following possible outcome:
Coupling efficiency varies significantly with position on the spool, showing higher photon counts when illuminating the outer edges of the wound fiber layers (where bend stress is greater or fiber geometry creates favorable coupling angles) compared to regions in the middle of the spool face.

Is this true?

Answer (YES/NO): NO